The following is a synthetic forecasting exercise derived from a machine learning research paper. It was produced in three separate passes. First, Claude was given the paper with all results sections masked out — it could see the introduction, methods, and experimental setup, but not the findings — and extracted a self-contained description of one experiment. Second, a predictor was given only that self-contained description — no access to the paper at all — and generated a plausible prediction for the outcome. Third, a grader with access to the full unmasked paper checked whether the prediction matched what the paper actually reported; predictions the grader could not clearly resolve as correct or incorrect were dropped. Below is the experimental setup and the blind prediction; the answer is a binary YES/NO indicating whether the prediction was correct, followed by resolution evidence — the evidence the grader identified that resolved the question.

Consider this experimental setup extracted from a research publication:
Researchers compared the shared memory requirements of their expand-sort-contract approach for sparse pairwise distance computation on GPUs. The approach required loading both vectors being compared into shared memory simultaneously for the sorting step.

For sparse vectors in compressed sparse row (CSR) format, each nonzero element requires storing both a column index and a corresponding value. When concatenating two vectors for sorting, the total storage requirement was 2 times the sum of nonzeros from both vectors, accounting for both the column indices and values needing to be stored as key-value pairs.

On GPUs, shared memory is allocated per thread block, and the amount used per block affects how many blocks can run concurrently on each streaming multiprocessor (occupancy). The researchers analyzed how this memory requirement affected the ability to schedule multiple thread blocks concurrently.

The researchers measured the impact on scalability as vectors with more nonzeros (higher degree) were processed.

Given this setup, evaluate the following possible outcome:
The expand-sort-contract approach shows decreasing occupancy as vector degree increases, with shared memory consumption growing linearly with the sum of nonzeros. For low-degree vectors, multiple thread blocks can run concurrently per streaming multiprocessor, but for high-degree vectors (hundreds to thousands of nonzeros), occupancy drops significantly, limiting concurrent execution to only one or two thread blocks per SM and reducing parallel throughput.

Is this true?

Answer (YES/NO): YES